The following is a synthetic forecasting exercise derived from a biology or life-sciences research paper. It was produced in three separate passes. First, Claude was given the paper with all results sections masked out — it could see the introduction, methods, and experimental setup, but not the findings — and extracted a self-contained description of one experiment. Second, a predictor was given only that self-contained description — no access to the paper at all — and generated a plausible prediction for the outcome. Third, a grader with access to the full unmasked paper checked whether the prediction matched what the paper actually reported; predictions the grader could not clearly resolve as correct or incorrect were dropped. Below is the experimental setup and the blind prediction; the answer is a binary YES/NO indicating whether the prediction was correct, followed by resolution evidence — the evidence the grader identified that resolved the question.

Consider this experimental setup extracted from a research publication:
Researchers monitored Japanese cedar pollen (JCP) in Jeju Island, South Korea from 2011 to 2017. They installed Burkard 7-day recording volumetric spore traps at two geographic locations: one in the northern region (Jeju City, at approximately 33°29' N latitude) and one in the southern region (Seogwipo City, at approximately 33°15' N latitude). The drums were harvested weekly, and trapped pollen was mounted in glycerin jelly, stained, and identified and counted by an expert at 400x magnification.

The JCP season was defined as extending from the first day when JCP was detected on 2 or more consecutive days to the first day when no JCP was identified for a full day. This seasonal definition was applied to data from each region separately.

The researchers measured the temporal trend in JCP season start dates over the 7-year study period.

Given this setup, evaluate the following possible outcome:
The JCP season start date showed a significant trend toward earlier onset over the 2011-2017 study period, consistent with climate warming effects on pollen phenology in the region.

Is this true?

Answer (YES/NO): YES